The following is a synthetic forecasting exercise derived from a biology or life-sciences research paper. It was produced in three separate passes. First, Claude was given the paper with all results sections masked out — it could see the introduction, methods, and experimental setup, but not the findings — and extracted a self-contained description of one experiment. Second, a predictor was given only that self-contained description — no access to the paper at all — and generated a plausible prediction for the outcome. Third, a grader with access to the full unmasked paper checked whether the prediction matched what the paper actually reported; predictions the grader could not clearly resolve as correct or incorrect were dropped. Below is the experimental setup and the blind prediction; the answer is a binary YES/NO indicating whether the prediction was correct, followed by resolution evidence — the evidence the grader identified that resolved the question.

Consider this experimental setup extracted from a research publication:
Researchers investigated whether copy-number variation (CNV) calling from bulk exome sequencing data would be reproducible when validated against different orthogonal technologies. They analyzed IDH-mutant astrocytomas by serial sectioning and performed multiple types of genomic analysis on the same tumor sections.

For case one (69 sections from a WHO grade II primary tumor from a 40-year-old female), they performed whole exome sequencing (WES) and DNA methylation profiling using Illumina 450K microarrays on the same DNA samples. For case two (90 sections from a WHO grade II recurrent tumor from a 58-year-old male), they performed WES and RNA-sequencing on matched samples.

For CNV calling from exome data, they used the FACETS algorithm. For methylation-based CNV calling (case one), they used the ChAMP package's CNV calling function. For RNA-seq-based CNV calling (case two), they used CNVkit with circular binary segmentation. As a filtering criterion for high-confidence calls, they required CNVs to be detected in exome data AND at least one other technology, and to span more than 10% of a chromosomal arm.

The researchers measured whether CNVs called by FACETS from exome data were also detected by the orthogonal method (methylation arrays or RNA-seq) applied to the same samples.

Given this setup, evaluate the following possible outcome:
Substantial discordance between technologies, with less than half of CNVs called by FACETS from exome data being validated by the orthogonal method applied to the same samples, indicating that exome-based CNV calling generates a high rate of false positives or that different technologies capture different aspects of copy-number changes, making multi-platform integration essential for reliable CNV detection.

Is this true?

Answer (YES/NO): NO